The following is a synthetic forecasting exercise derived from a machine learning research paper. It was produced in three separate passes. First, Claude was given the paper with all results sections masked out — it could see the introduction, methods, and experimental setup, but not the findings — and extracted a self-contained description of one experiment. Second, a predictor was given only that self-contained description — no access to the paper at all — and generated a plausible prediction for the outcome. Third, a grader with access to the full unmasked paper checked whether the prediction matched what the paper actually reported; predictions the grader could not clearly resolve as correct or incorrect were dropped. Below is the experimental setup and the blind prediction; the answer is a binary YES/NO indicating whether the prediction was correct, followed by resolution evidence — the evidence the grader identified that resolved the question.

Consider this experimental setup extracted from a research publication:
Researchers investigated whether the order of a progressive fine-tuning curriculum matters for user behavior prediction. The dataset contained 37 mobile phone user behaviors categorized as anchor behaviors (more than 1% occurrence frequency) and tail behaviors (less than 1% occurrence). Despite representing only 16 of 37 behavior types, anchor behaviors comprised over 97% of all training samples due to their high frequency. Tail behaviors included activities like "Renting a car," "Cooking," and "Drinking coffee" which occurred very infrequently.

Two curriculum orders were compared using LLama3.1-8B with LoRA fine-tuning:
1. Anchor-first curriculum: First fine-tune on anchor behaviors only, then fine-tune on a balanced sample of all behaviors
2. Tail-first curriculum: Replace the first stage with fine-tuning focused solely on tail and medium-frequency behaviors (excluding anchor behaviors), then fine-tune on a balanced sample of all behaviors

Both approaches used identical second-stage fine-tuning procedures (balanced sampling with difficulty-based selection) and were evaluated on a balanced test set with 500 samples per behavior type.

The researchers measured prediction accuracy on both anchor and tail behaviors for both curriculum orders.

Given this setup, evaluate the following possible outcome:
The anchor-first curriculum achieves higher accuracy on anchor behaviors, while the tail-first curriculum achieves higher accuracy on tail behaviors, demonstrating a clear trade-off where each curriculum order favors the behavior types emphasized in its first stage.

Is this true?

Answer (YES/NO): NO